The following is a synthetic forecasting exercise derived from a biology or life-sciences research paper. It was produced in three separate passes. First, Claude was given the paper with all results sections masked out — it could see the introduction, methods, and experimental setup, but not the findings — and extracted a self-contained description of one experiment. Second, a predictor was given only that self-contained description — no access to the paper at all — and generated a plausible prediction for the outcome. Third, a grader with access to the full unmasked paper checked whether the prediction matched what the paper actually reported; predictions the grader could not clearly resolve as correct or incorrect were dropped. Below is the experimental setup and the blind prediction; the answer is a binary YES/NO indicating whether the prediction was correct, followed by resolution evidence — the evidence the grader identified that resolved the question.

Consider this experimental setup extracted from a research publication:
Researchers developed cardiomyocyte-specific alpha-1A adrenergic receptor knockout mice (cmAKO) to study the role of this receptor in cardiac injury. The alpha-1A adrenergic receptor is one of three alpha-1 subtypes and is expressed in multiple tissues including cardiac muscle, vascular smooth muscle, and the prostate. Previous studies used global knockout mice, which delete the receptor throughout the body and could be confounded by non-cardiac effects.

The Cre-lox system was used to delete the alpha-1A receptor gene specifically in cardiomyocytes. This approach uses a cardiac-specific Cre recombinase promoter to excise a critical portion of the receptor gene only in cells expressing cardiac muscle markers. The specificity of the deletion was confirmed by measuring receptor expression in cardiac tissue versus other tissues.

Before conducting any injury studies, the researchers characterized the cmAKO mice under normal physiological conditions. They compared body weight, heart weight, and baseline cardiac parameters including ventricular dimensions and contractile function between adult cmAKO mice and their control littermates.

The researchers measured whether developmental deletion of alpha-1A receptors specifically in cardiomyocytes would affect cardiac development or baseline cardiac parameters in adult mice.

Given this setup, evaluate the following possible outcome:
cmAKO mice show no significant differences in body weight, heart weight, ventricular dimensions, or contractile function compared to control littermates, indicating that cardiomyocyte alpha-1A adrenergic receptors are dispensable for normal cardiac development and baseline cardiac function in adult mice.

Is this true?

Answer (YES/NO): YES